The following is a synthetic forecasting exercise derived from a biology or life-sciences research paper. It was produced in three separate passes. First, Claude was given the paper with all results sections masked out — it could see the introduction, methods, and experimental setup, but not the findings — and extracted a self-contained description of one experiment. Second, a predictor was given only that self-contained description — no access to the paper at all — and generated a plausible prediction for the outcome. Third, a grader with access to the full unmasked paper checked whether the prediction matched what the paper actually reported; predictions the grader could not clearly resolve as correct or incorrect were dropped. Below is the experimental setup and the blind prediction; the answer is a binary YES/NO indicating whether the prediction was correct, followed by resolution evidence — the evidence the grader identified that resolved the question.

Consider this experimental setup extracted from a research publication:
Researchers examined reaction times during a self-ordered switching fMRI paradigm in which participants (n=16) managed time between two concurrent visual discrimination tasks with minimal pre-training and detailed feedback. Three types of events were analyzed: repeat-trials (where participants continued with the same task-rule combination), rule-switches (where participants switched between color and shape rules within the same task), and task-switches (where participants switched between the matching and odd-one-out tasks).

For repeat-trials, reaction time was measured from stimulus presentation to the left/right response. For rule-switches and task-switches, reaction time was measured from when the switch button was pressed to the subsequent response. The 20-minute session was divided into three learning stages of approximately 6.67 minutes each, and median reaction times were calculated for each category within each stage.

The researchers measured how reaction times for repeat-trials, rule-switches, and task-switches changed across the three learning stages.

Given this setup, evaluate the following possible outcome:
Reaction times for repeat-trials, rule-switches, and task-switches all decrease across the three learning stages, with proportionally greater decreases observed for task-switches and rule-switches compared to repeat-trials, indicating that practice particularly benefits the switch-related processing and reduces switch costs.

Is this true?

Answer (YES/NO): NO